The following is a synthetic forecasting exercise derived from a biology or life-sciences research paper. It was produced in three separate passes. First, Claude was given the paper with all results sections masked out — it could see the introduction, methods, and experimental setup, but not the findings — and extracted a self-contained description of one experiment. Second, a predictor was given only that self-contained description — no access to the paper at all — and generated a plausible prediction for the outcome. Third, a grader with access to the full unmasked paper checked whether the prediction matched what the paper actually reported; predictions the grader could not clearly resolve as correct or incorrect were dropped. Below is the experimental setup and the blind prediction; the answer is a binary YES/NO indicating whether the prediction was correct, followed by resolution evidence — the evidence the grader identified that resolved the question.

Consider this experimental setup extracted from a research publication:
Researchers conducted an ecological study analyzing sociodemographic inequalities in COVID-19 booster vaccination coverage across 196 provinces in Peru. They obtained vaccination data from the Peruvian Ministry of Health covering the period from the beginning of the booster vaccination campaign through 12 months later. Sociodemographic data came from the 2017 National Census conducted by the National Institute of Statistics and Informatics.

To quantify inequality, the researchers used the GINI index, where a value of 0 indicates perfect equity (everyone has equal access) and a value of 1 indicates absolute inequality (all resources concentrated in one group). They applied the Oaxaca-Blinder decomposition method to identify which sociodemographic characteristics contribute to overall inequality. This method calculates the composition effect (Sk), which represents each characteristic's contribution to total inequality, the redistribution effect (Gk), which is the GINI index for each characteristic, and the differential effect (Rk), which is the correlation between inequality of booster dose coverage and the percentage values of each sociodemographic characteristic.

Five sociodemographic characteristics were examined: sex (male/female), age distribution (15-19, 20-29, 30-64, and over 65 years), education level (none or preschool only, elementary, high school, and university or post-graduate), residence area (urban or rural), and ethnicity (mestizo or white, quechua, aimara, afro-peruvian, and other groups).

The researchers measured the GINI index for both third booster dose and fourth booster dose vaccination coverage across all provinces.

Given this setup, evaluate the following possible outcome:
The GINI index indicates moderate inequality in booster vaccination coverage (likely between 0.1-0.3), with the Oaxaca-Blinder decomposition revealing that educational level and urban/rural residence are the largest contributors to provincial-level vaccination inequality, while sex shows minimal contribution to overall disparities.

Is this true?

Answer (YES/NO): NO